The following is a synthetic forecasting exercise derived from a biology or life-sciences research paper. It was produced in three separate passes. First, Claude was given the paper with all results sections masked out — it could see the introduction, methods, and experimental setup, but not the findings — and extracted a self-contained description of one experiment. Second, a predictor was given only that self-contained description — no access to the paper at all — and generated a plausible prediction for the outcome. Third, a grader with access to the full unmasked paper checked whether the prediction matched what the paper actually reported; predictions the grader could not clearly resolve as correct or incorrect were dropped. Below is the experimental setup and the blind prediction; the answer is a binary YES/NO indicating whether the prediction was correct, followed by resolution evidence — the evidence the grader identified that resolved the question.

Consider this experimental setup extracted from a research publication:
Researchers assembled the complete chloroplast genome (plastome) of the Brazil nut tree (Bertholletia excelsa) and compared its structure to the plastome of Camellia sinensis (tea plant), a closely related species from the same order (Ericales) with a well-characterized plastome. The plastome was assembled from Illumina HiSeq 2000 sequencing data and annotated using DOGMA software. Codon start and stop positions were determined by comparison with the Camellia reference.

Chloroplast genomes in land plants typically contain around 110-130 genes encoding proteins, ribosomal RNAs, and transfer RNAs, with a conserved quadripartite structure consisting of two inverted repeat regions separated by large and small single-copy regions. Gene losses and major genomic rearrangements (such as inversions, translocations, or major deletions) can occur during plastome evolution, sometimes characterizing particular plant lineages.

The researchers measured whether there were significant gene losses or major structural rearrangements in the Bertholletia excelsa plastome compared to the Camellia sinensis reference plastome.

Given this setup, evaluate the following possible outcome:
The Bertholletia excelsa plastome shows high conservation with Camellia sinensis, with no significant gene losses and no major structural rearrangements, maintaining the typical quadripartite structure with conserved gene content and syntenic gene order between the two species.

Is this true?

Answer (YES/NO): YES